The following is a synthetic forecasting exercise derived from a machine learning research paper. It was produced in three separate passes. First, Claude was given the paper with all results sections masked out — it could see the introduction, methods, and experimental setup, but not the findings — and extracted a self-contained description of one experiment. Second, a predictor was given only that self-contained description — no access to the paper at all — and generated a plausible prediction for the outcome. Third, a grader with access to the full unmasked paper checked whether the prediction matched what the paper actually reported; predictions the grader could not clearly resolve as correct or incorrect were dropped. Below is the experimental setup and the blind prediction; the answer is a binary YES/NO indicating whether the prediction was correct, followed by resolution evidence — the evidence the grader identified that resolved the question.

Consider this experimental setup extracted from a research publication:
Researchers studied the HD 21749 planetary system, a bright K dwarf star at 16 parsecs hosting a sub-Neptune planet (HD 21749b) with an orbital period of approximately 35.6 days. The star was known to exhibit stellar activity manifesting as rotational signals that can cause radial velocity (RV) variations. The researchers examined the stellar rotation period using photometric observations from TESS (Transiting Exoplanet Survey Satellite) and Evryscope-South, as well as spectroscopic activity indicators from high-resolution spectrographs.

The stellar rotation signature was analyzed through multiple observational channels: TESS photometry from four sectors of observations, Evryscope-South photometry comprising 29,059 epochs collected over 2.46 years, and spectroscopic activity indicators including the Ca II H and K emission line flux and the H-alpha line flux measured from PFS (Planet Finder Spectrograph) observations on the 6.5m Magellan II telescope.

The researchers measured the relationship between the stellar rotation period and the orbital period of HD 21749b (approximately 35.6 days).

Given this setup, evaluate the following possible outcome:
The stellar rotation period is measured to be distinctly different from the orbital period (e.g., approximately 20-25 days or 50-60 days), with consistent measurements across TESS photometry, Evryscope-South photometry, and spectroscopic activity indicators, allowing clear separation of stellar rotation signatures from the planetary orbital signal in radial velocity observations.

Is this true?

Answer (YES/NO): NO